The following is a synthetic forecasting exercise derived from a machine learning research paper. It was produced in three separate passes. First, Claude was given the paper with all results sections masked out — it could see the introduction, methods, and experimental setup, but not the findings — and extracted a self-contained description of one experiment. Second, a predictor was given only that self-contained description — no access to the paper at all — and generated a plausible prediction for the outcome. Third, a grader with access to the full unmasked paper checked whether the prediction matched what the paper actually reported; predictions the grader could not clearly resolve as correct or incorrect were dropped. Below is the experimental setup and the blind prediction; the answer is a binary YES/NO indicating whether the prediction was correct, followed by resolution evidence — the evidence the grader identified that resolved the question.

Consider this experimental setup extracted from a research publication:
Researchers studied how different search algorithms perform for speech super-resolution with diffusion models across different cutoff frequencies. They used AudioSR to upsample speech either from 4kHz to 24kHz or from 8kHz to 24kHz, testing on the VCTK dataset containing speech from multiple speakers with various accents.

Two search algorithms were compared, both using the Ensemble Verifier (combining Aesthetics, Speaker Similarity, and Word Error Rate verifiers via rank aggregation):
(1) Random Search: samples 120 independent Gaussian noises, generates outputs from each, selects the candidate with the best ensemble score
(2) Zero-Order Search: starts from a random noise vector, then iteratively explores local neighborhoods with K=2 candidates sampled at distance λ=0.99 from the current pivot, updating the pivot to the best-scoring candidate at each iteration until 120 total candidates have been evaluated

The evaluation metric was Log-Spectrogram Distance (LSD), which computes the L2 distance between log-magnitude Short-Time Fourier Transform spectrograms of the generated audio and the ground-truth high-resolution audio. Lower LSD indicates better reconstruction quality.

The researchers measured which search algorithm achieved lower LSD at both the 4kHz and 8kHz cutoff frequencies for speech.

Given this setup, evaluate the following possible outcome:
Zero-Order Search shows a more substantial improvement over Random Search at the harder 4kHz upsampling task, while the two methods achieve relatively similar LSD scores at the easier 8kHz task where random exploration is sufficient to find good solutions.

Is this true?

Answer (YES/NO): NO